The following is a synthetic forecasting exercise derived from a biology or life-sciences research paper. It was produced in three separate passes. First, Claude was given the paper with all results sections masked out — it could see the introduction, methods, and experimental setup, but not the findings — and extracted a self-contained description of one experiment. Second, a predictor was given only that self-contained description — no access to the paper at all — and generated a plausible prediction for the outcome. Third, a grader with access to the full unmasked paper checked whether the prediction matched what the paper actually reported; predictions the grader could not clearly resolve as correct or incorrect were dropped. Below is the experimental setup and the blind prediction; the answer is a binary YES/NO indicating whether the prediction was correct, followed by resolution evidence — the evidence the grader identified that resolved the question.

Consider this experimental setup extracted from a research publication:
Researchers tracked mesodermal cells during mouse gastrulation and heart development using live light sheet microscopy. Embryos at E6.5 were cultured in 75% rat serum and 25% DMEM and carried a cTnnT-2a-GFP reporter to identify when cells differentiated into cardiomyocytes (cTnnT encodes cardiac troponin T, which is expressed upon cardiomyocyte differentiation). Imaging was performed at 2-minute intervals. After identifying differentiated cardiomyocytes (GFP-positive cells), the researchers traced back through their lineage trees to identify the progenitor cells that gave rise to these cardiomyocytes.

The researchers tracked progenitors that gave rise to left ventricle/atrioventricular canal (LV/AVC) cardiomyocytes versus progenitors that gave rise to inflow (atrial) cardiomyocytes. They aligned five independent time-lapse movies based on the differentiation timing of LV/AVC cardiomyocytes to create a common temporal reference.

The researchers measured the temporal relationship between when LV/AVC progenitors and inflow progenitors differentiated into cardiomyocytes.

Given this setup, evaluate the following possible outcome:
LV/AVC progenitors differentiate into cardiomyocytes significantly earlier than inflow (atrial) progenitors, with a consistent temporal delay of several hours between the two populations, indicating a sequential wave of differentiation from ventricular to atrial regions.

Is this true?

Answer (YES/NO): YES